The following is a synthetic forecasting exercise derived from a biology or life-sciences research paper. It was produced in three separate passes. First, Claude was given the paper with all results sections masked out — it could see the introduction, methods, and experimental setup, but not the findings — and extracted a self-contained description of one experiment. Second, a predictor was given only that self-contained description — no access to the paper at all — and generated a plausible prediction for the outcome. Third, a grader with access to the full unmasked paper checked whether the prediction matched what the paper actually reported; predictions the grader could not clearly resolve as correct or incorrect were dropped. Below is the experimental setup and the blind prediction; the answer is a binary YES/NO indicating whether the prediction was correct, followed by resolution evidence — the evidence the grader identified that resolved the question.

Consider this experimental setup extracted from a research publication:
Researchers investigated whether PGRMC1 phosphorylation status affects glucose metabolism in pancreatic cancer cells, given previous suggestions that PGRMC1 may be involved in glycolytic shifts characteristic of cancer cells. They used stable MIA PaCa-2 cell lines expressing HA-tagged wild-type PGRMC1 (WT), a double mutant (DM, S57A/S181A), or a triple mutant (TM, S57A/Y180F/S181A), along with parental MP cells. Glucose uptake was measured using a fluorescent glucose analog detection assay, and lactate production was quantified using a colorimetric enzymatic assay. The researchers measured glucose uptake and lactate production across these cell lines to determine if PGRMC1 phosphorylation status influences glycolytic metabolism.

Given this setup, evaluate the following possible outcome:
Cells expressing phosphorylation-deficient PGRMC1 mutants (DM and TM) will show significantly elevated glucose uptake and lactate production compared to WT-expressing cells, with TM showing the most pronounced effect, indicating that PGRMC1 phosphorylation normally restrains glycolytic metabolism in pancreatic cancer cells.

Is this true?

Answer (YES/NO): NO